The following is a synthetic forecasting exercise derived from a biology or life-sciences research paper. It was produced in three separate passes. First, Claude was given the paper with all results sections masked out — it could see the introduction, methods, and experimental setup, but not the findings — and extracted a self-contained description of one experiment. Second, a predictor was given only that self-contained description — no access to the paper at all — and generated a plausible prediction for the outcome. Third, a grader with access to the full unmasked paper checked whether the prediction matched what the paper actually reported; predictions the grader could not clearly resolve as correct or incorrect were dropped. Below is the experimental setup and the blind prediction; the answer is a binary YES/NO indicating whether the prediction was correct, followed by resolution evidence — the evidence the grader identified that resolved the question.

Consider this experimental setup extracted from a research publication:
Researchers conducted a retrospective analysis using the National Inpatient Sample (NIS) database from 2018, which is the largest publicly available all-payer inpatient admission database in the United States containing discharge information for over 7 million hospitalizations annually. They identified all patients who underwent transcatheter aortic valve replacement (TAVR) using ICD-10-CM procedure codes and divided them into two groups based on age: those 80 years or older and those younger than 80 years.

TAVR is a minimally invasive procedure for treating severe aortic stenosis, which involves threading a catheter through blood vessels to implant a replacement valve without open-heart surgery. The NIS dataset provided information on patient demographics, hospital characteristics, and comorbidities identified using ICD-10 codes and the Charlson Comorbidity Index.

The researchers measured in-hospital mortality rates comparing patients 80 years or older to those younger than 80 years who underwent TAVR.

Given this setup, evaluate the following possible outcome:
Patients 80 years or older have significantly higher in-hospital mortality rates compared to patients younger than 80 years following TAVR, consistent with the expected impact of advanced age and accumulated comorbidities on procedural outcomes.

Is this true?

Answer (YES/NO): YES